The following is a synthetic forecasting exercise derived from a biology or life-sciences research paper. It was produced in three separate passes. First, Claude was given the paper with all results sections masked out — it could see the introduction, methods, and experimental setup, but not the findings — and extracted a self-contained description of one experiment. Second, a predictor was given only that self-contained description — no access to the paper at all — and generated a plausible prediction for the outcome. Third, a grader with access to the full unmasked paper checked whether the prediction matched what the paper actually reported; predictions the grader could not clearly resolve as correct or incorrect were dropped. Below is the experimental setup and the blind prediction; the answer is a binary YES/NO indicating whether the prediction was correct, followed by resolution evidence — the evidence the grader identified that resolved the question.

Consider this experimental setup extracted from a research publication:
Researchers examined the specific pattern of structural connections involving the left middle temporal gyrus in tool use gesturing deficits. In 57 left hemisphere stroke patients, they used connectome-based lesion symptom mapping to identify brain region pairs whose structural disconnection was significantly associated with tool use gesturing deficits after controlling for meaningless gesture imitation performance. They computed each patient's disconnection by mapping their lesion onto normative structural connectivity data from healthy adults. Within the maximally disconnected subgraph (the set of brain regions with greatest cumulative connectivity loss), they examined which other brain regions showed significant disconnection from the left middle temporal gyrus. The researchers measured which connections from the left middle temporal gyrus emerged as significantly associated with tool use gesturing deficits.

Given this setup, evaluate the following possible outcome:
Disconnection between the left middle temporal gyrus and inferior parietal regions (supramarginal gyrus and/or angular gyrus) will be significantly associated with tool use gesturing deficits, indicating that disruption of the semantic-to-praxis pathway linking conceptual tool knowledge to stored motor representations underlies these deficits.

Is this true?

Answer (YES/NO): YES